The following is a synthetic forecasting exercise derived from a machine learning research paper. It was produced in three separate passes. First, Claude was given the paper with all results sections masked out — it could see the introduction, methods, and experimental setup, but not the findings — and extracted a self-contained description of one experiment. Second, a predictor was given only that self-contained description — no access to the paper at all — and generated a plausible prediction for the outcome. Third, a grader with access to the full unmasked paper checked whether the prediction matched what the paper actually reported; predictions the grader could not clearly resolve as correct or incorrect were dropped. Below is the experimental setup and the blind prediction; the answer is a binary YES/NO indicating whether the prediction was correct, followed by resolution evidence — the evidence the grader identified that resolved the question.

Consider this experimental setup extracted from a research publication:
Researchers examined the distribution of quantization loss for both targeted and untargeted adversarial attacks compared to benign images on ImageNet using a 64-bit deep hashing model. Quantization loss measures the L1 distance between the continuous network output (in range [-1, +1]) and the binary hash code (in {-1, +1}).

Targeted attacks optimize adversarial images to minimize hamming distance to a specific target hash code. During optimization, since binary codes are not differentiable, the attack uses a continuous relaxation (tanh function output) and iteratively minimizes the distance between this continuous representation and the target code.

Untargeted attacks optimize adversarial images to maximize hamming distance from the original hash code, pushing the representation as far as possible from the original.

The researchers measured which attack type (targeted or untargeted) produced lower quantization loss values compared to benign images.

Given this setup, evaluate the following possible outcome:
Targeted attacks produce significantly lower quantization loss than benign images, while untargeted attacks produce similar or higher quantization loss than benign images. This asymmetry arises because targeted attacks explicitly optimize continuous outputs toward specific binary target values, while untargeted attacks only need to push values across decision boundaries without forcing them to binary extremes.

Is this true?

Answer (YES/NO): NO